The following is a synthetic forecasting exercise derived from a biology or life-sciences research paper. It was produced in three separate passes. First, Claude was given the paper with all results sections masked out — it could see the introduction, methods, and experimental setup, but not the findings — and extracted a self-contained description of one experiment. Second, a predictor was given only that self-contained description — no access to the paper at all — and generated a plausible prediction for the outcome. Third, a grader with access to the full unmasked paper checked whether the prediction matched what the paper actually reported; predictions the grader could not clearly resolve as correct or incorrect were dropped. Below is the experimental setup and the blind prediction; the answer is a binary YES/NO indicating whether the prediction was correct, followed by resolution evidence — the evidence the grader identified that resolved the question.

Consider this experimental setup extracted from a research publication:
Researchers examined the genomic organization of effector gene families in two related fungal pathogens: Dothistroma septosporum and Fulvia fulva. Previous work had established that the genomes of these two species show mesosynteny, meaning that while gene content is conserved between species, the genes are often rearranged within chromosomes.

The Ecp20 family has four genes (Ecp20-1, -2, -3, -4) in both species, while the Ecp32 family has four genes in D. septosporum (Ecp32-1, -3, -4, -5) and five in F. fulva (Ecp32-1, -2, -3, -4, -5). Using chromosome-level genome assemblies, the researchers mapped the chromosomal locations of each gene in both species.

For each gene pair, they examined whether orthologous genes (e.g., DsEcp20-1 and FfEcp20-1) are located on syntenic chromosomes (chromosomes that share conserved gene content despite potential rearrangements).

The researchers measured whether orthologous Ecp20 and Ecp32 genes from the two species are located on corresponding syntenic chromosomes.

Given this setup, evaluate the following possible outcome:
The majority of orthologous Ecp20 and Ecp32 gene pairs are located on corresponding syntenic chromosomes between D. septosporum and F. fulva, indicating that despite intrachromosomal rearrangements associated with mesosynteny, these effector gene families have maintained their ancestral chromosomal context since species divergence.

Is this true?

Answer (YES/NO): YES